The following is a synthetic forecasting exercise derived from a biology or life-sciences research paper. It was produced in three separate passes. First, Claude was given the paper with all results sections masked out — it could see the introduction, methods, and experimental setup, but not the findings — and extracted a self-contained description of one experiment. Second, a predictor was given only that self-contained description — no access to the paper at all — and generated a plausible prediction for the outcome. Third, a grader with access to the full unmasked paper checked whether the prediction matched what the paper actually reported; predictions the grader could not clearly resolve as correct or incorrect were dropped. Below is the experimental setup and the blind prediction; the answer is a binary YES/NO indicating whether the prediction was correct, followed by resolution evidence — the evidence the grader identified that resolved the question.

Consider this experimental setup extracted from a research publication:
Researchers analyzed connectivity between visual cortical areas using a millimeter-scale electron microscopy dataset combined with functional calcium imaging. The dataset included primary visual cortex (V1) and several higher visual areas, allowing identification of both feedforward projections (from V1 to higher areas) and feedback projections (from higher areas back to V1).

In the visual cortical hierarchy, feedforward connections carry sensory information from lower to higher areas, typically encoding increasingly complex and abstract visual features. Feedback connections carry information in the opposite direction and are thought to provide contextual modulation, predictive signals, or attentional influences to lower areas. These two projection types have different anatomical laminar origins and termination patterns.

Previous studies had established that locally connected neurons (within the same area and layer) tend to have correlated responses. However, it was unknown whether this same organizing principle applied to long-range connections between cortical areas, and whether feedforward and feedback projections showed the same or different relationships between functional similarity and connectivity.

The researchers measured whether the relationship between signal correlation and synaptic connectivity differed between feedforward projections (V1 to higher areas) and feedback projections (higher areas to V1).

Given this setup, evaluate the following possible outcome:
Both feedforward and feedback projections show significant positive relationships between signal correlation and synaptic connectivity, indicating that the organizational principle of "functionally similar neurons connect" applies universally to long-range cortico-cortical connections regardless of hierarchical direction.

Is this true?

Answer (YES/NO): YES